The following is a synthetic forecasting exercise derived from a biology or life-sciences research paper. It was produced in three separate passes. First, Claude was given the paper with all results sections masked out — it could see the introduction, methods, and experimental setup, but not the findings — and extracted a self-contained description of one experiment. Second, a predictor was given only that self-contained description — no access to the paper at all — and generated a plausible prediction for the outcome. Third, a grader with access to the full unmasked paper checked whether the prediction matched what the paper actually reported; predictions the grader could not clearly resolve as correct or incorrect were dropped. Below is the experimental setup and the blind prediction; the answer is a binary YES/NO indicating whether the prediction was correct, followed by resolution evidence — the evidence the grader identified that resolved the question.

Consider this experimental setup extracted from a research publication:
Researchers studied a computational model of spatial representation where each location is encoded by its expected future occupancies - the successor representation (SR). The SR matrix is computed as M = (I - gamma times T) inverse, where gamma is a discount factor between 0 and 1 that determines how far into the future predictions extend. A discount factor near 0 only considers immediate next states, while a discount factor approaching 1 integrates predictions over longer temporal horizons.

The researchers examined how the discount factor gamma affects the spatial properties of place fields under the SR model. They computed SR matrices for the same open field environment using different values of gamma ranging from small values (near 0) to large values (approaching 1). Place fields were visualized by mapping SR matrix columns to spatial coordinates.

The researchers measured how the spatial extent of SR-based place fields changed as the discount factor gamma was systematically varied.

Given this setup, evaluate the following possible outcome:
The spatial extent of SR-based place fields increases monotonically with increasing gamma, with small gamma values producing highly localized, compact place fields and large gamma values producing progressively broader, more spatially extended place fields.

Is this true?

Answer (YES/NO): YES